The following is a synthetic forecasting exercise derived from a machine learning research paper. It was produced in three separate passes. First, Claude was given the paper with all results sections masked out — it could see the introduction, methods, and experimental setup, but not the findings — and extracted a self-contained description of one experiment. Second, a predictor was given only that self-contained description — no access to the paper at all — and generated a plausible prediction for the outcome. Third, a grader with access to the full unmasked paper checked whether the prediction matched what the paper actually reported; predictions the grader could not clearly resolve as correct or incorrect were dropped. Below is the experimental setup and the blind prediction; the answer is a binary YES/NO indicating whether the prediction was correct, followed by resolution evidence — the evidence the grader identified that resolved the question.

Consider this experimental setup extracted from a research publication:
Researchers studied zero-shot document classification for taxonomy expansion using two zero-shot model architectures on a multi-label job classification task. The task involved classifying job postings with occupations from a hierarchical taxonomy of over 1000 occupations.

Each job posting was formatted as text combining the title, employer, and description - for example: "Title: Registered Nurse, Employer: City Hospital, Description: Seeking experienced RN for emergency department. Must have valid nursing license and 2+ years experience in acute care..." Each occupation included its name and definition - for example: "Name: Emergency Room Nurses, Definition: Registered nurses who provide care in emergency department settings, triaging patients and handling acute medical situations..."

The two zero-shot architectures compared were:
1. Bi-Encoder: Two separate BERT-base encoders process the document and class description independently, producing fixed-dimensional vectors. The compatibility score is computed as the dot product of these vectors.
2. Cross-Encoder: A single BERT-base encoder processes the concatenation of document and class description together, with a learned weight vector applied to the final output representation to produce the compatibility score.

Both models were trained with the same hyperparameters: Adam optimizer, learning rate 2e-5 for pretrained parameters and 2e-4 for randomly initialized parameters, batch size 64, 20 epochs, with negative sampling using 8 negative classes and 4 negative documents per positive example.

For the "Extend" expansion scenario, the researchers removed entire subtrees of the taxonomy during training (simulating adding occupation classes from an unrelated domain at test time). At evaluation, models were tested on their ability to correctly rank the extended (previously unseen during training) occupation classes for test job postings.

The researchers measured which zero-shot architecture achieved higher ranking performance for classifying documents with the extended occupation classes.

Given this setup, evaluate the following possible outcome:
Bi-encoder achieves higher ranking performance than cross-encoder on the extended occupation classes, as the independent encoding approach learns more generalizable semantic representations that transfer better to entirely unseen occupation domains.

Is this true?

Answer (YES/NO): NO